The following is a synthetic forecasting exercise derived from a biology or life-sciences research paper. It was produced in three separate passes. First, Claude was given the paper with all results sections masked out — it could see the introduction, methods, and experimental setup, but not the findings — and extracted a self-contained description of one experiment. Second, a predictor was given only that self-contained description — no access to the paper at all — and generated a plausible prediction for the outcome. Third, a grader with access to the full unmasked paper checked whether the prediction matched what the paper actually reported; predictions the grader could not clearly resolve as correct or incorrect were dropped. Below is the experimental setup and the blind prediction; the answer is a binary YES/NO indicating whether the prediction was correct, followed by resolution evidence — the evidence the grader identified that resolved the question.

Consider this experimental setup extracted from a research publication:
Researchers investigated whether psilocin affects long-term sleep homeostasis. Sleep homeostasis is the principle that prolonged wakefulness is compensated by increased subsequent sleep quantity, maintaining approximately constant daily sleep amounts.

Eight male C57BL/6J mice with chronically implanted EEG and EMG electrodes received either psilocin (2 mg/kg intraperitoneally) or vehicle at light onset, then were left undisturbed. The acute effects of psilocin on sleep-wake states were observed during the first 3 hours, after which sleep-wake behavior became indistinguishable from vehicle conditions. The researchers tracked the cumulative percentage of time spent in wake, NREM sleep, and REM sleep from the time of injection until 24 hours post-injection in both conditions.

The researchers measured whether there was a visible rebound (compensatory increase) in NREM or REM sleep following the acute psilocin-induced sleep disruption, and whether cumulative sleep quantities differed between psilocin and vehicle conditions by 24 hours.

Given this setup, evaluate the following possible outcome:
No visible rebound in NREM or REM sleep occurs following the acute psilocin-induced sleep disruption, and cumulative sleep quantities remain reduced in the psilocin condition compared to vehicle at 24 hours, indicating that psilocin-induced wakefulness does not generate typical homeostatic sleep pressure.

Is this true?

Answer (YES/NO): NO